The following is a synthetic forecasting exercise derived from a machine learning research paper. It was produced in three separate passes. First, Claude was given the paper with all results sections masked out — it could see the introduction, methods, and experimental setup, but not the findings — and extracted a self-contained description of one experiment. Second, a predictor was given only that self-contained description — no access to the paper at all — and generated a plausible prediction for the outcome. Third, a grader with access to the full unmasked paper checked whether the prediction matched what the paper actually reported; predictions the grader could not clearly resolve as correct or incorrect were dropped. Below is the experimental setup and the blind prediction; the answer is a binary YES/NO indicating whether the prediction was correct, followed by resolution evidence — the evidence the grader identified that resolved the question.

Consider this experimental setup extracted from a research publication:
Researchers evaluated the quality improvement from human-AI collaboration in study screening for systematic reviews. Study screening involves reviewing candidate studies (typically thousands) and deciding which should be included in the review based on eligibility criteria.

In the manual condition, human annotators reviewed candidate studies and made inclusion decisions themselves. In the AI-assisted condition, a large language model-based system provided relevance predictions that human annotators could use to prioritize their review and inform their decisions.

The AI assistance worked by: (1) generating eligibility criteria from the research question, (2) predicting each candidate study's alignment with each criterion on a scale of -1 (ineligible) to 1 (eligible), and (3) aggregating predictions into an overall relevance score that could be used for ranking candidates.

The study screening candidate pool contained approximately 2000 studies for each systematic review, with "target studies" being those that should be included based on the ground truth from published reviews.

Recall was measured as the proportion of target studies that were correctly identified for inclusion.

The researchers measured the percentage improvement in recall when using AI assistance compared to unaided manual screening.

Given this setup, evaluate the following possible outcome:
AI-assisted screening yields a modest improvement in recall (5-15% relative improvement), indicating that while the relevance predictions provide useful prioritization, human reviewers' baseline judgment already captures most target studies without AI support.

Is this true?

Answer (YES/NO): NO